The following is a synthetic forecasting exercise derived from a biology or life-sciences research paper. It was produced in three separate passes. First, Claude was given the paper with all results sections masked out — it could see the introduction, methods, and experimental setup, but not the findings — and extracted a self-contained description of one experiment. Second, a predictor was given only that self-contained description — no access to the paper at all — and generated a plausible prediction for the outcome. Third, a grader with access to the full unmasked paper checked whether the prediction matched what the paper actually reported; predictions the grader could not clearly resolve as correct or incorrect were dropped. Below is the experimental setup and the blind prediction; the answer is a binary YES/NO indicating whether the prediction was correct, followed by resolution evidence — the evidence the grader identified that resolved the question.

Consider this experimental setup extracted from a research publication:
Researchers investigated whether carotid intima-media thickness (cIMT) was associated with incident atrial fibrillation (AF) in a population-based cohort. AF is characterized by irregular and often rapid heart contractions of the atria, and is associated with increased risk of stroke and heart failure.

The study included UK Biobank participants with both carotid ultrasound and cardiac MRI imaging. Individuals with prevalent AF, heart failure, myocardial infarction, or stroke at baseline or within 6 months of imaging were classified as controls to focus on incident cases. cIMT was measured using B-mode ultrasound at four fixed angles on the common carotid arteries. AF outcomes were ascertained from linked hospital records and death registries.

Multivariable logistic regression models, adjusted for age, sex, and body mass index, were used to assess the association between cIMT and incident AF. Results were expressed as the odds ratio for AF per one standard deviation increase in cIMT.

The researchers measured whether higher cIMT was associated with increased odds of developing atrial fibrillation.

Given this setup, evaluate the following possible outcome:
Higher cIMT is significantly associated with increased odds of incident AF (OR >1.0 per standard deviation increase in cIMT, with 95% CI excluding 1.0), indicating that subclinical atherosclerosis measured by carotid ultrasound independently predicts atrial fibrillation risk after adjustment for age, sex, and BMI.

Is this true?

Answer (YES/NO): YES